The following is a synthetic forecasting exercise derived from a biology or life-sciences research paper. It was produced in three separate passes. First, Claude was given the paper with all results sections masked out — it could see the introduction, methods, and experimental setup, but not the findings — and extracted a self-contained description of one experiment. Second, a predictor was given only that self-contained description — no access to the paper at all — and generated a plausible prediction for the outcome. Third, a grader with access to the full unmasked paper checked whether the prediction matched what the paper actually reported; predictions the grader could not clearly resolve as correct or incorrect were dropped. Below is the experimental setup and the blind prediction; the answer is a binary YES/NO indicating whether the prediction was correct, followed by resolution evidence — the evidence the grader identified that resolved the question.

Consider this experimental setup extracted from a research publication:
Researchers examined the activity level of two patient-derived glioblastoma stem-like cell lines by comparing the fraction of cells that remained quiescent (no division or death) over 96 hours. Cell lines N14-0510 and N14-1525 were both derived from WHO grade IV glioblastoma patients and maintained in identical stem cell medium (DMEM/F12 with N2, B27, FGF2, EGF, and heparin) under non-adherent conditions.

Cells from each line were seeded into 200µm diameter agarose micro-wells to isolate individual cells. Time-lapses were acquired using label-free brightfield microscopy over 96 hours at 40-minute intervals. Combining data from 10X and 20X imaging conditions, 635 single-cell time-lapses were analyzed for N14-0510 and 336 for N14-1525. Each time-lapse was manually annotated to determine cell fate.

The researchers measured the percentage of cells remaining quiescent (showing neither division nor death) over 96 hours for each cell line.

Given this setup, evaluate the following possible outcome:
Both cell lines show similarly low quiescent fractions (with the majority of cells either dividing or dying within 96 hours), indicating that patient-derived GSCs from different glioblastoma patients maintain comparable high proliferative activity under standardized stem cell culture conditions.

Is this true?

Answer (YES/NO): NO